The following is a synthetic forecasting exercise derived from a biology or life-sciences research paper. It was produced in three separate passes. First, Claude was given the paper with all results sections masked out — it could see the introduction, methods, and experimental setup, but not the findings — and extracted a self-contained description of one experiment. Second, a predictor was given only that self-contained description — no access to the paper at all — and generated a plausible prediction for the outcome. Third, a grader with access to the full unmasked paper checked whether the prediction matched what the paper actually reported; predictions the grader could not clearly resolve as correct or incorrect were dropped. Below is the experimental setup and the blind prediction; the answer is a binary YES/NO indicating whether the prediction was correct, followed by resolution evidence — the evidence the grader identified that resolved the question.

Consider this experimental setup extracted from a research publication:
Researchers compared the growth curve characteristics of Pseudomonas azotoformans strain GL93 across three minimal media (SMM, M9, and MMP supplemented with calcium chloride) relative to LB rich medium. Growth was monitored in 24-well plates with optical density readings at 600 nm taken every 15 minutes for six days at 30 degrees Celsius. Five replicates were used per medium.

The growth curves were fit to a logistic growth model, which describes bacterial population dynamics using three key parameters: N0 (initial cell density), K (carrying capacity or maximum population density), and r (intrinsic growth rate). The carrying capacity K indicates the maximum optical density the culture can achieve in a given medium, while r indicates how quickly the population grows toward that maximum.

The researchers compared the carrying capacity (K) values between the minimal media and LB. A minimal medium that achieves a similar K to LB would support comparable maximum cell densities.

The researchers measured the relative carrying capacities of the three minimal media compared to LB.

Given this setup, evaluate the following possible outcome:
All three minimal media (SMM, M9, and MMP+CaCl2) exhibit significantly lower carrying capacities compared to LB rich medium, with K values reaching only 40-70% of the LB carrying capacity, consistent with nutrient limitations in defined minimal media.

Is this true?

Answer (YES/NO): NO